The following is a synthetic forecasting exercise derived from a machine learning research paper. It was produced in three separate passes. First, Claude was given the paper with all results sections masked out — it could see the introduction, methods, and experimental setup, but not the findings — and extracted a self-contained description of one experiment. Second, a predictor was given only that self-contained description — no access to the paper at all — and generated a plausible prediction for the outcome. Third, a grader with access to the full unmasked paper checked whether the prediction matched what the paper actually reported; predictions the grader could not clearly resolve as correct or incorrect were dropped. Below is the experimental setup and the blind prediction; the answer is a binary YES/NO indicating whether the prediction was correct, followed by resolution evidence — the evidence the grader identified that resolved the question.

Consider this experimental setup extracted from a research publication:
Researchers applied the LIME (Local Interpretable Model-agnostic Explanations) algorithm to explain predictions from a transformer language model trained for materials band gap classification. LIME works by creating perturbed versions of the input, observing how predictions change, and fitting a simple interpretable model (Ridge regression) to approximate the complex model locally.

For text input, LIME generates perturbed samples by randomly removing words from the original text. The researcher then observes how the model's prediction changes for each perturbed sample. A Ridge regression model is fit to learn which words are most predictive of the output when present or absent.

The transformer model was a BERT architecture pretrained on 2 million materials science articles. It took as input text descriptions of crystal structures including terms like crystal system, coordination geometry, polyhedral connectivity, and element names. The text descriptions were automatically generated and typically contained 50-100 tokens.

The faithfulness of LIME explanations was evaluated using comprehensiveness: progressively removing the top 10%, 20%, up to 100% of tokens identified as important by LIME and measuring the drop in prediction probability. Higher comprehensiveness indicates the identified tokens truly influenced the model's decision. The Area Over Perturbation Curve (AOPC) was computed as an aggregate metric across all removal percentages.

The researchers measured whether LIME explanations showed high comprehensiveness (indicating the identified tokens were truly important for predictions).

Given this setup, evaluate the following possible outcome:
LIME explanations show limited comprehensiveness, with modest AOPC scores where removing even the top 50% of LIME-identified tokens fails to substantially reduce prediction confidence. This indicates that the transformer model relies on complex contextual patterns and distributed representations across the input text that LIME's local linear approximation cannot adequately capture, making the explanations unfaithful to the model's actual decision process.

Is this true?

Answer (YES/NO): NO